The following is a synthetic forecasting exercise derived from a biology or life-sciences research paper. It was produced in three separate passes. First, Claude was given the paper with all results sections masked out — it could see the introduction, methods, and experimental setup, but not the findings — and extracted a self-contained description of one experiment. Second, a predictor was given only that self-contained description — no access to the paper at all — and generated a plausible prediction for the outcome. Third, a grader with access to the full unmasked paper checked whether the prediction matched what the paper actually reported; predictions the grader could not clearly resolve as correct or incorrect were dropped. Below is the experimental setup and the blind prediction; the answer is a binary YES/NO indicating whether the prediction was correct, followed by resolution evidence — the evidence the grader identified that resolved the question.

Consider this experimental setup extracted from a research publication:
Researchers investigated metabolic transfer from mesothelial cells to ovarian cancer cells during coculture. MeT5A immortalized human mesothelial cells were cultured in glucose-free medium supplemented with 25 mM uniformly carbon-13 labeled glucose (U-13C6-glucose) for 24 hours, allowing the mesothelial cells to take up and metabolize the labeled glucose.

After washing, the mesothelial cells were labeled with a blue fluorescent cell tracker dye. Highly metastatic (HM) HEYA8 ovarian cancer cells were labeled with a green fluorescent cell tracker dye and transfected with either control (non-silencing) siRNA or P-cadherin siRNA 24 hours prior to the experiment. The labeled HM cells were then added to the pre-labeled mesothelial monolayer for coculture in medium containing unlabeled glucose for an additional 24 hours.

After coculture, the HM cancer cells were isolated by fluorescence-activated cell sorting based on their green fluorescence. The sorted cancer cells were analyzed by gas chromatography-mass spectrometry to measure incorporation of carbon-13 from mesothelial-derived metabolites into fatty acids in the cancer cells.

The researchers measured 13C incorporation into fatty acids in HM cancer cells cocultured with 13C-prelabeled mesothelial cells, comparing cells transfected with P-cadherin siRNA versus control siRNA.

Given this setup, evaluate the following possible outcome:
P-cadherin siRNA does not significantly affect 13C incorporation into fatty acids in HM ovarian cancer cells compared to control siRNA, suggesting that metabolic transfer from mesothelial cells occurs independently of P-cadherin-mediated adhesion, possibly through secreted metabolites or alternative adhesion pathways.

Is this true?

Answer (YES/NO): NO